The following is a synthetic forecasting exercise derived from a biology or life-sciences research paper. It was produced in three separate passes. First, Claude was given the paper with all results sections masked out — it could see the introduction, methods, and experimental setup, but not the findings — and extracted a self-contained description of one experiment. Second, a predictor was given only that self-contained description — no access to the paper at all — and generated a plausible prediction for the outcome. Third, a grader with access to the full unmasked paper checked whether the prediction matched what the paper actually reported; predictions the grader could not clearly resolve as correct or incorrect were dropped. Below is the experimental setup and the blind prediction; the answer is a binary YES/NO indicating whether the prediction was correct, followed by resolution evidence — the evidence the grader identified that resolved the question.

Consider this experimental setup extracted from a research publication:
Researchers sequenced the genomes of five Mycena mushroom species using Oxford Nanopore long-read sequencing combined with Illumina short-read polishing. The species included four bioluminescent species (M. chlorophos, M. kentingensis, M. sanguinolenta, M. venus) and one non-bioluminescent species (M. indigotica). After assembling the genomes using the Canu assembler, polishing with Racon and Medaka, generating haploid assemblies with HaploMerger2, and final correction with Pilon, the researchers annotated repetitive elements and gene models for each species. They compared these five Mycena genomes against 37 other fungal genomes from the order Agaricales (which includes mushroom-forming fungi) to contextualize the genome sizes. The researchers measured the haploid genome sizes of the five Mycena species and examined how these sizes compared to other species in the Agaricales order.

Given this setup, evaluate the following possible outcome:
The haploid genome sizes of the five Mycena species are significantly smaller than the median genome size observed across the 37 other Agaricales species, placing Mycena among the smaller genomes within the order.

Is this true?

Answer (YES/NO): NO